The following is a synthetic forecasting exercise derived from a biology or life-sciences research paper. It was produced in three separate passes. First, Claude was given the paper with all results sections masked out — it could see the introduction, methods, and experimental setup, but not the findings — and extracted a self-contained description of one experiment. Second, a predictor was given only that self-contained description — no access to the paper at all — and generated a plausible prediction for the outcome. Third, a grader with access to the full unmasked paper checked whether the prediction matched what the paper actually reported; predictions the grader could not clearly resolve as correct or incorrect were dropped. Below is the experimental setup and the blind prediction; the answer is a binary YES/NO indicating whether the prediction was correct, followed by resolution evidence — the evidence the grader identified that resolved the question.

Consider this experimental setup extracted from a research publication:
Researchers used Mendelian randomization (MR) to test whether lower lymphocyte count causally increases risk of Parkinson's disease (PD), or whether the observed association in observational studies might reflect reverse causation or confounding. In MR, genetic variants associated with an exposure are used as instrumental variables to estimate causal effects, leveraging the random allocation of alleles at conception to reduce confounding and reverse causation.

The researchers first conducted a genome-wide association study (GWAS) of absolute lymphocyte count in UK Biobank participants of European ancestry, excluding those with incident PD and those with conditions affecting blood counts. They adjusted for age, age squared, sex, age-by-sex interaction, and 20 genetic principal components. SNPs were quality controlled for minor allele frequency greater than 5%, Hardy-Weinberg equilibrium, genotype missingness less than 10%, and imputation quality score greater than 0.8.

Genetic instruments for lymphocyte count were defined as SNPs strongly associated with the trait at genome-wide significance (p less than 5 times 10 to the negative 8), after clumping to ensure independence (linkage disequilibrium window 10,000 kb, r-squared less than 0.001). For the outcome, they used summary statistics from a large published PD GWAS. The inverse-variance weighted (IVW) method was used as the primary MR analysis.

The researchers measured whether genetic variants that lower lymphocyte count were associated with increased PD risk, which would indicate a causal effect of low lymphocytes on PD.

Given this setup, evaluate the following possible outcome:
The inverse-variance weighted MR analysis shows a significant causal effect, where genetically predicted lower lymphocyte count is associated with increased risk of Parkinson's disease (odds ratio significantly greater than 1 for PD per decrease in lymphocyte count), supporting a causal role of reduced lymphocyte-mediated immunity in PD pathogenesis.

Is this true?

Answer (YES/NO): NO